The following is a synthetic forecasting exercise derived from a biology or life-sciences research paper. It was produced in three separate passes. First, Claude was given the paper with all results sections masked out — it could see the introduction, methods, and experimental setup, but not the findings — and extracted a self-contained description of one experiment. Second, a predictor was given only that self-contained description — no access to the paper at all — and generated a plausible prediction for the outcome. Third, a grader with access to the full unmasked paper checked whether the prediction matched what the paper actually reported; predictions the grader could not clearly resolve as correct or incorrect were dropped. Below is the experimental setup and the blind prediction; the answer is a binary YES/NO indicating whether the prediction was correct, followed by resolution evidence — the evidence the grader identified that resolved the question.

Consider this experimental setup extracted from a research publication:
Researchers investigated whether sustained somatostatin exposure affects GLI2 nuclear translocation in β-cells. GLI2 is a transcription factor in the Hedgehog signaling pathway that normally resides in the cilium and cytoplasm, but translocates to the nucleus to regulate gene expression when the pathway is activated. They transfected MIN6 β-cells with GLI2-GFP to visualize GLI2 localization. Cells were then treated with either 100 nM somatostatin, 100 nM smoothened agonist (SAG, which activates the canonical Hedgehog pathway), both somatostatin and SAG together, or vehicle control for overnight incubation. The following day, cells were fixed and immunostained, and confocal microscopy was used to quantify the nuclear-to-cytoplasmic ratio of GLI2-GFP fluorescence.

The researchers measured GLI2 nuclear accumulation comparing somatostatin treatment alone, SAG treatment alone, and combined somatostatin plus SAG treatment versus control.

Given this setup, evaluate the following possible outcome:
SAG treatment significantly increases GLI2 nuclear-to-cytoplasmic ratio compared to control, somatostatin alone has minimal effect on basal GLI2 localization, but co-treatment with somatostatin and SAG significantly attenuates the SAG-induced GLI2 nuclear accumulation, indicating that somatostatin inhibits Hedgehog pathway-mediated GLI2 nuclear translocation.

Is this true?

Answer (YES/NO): NO